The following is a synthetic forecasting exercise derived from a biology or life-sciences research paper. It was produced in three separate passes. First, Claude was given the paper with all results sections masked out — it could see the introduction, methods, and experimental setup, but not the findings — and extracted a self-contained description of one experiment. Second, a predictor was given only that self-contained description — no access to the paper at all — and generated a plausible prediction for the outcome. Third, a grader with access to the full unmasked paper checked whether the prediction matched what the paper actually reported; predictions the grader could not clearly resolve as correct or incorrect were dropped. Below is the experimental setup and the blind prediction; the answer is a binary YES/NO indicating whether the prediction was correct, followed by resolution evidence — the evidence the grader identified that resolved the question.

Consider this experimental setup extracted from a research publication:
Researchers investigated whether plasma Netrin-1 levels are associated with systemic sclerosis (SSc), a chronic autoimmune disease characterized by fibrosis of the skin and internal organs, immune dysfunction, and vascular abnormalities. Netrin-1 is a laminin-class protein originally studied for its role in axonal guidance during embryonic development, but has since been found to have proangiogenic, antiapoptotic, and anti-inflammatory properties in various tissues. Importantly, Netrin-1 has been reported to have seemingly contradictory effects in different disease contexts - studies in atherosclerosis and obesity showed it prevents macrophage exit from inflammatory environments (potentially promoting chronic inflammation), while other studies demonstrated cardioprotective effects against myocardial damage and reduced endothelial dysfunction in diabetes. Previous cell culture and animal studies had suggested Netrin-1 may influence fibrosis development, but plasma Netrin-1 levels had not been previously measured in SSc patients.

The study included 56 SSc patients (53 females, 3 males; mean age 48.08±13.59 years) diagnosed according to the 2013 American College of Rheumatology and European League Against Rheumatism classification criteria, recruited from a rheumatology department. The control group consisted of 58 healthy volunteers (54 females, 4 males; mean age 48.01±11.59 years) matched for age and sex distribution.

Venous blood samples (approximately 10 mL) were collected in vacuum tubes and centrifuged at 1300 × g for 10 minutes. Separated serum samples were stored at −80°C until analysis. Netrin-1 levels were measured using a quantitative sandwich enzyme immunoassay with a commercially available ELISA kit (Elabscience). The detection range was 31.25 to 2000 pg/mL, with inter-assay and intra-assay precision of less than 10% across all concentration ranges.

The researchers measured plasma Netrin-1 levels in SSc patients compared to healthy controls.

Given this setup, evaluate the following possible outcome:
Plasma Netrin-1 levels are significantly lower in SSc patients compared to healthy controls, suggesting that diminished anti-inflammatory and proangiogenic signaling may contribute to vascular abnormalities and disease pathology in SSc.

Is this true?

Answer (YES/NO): NO